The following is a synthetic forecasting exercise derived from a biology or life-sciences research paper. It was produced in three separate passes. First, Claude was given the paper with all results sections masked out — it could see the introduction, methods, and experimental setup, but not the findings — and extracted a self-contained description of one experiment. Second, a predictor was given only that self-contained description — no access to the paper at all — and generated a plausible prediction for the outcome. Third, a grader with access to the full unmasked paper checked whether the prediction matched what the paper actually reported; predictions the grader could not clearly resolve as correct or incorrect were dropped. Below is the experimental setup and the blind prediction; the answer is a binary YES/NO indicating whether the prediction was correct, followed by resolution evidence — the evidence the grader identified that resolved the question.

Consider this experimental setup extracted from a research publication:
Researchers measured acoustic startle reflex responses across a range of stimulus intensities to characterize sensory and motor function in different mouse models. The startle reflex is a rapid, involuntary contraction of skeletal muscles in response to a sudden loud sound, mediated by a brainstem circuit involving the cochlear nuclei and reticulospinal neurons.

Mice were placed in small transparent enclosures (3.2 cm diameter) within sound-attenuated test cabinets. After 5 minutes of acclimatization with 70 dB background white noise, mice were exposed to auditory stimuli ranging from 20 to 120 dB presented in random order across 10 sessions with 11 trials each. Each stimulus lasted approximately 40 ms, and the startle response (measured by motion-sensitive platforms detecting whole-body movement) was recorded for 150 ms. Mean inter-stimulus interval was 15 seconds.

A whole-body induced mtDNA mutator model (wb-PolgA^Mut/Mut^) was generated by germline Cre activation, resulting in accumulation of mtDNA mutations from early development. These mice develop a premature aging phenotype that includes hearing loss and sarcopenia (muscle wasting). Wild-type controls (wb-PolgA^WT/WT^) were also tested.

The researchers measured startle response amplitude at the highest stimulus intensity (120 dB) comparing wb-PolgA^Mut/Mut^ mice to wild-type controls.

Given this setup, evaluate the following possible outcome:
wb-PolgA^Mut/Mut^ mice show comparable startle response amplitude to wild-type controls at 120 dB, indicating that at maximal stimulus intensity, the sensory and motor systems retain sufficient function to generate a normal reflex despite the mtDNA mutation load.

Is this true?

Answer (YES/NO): YES